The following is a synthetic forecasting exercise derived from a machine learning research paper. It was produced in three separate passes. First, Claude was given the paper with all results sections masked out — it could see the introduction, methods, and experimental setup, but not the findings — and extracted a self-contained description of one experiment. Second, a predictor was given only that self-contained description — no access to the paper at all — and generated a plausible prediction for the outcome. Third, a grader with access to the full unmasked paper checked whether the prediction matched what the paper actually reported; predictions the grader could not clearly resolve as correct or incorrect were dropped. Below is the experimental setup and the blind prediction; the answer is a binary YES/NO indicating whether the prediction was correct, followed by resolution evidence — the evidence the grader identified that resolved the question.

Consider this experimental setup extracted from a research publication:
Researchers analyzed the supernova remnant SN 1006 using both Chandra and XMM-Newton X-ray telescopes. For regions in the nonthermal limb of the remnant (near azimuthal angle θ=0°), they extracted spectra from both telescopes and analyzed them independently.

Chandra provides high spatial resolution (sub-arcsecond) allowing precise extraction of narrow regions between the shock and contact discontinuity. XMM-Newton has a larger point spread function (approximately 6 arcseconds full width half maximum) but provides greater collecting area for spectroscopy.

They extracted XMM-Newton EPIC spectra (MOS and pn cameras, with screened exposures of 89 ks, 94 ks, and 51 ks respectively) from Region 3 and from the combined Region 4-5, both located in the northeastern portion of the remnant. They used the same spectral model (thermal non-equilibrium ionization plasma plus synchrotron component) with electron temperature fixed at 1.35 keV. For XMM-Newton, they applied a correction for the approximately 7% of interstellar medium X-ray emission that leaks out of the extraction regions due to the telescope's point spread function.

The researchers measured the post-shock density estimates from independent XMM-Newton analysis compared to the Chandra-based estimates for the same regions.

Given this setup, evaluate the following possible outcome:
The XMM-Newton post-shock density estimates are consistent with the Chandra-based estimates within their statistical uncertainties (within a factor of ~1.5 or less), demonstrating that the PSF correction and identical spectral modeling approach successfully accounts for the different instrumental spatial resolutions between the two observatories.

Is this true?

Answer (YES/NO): YES